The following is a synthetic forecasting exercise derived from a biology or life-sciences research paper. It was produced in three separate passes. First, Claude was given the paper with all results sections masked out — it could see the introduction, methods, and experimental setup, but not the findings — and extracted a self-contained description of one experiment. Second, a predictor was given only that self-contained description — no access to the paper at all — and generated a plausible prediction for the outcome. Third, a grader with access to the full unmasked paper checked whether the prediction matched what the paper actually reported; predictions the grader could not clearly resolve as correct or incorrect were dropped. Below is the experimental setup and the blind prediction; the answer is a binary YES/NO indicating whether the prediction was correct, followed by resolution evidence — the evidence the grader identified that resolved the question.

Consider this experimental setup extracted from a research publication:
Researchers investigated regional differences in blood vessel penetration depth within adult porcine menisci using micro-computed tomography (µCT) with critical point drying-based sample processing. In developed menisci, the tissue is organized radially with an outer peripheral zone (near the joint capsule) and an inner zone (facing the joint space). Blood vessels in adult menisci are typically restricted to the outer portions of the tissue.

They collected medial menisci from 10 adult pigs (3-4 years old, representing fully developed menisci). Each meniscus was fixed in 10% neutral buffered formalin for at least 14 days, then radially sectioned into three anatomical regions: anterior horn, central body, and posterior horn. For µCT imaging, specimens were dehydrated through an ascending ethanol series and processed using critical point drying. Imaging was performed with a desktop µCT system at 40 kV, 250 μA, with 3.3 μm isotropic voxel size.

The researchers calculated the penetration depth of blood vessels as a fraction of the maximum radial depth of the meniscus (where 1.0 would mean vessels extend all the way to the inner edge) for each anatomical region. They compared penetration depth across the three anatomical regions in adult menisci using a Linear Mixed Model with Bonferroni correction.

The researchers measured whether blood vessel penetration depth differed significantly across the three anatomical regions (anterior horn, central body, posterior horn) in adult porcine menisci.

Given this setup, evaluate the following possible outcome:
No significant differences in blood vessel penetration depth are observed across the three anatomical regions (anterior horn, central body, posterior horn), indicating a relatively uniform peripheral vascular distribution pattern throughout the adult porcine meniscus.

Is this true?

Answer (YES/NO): YES